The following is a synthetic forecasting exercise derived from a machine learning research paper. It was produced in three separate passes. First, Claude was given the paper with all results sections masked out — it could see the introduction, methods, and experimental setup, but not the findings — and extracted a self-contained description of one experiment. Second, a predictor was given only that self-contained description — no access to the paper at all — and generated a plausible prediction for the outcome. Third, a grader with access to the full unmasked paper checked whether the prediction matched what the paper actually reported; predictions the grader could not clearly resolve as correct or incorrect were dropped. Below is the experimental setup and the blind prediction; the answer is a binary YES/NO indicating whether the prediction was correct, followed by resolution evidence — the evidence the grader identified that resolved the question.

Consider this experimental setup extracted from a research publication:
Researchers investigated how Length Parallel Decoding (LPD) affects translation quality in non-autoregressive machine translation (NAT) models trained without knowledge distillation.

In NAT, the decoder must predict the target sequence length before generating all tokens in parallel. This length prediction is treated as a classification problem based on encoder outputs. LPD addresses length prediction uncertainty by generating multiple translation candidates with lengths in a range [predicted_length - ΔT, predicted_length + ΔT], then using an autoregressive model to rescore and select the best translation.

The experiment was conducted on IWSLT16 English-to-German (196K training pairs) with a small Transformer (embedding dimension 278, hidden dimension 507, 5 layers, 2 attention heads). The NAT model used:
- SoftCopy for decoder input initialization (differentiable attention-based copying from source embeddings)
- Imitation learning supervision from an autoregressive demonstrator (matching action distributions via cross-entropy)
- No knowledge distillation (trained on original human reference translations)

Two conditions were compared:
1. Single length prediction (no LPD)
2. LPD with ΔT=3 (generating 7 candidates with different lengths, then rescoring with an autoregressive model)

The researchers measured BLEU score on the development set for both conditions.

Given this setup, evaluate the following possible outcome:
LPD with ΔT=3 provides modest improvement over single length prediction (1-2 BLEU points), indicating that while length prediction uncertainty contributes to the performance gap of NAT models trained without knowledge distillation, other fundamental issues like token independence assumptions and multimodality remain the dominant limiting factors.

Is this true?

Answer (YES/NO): NO